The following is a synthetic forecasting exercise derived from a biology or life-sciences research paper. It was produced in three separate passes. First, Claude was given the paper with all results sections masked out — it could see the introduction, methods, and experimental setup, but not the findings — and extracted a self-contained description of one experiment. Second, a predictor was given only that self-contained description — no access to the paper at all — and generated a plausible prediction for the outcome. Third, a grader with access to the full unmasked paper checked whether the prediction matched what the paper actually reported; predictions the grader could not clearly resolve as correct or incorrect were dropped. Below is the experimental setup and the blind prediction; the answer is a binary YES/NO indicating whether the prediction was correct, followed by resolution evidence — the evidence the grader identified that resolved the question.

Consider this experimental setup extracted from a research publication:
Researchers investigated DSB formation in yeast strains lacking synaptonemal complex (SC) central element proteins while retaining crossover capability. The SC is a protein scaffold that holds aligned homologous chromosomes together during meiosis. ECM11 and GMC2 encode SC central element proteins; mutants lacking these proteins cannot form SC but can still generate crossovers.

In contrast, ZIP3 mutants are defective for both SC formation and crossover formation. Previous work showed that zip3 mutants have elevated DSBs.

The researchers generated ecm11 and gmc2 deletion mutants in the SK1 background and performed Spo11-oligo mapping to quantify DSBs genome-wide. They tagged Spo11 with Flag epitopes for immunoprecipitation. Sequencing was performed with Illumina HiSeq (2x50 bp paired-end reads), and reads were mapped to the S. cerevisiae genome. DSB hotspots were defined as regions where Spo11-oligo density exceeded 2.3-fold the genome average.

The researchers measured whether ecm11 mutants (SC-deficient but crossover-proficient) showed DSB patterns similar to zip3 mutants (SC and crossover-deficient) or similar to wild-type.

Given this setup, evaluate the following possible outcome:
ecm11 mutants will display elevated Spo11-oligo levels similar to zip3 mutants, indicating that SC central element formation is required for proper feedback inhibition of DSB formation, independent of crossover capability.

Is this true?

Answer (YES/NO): YES